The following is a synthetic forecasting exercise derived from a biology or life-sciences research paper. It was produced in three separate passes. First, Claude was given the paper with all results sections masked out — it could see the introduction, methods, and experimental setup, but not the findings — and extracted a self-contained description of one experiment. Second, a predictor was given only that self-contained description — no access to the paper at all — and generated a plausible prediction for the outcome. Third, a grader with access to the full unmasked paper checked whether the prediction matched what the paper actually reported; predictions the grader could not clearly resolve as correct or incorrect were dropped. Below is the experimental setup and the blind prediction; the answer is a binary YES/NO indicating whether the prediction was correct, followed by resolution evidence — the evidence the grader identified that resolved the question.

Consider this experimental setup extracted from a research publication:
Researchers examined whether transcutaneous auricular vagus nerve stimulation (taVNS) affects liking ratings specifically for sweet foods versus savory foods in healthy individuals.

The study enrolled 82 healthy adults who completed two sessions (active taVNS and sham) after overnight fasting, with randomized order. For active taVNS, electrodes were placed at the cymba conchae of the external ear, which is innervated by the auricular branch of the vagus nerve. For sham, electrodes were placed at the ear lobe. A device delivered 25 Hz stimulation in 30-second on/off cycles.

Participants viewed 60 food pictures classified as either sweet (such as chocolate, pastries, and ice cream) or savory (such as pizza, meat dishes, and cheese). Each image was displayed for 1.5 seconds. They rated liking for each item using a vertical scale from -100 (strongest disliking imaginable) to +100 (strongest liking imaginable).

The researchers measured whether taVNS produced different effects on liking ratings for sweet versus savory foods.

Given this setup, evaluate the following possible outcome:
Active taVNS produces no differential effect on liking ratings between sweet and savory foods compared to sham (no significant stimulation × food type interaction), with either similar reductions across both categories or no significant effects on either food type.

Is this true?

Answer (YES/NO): YES